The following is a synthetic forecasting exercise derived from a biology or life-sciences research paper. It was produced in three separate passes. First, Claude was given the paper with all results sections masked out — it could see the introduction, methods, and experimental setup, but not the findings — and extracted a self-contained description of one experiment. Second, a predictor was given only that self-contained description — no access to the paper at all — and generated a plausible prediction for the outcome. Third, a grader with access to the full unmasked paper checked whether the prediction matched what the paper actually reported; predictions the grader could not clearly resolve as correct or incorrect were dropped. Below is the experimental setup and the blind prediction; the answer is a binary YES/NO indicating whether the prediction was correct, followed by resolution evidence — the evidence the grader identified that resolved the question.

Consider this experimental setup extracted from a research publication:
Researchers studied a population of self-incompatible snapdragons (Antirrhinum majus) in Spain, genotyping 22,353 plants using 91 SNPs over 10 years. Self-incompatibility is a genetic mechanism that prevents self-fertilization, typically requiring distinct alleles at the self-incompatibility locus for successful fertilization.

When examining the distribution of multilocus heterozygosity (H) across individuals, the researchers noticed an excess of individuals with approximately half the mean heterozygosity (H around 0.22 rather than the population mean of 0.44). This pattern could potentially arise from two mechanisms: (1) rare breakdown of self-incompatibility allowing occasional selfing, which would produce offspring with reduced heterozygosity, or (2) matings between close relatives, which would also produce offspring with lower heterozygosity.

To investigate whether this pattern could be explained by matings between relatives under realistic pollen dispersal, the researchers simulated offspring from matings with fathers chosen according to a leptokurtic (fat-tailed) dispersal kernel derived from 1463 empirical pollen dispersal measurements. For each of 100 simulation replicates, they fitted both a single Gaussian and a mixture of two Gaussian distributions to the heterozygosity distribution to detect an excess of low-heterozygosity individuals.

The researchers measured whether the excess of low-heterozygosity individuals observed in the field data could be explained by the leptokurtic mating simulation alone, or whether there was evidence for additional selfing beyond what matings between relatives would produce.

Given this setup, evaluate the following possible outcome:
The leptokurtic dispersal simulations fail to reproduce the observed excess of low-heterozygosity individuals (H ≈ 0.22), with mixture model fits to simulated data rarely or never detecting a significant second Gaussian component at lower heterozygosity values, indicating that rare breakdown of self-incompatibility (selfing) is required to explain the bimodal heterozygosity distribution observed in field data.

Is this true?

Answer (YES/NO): NO